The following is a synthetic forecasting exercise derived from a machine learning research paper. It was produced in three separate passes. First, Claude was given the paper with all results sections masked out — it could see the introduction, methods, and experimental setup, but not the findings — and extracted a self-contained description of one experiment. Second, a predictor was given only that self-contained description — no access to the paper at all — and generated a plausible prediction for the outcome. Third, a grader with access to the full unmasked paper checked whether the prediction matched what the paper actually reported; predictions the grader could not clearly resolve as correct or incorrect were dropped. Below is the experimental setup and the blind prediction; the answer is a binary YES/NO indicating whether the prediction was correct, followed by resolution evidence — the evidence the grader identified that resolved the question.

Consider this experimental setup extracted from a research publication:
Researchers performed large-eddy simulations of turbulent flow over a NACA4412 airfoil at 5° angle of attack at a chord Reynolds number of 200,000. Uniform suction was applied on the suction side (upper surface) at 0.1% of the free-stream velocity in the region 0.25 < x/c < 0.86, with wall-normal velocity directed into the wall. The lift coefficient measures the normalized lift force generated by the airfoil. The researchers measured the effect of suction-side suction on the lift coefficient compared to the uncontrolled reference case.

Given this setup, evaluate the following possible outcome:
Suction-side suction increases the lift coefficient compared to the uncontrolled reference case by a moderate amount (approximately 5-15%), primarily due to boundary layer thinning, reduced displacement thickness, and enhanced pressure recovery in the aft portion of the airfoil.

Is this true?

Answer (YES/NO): NO